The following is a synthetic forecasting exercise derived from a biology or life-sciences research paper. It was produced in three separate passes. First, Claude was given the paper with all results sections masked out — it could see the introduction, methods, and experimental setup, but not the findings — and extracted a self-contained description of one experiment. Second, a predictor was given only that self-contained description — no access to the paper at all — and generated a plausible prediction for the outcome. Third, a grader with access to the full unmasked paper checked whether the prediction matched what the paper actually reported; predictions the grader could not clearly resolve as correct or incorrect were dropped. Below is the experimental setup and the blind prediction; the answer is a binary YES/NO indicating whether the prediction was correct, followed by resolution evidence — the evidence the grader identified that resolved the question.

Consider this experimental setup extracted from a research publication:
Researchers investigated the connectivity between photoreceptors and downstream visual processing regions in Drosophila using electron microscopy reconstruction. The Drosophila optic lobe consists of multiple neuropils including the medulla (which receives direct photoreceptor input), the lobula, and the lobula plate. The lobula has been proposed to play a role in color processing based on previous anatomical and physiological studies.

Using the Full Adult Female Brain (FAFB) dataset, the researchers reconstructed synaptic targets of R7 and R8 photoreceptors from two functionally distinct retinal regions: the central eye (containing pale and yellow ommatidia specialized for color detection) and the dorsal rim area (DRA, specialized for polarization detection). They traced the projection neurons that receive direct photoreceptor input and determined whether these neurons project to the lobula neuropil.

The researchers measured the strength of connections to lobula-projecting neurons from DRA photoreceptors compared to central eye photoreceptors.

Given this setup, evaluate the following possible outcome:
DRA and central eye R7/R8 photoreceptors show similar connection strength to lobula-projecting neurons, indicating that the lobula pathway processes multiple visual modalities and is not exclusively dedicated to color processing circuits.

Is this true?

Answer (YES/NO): NO